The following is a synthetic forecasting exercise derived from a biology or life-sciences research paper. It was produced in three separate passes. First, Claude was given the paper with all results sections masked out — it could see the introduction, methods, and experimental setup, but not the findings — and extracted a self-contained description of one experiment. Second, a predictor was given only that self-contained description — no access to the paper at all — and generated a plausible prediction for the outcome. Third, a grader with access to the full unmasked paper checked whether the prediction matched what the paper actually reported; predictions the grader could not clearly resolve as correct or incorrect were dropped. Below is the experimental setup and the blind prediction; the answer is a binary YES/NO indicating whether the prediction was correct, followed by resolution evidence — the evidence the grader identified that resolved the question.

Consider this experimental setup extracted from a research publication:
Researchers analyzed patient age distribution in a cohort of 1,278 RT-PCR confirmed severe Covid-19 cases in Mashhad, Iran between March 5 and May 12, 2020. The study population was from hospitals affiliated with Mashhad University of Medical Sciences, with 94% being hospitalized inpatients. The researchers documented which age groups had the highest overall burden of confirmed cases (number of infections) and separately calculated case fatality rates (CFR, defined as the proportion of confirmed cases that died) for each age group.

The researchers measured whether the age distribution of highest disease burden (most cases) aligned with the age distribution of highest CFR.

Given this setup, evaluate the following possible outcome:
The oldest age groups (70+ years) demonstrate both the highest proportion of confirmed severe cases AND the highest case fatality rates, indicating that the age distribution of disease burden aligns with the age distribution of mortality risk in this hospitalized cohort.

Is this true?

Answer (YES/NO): NO